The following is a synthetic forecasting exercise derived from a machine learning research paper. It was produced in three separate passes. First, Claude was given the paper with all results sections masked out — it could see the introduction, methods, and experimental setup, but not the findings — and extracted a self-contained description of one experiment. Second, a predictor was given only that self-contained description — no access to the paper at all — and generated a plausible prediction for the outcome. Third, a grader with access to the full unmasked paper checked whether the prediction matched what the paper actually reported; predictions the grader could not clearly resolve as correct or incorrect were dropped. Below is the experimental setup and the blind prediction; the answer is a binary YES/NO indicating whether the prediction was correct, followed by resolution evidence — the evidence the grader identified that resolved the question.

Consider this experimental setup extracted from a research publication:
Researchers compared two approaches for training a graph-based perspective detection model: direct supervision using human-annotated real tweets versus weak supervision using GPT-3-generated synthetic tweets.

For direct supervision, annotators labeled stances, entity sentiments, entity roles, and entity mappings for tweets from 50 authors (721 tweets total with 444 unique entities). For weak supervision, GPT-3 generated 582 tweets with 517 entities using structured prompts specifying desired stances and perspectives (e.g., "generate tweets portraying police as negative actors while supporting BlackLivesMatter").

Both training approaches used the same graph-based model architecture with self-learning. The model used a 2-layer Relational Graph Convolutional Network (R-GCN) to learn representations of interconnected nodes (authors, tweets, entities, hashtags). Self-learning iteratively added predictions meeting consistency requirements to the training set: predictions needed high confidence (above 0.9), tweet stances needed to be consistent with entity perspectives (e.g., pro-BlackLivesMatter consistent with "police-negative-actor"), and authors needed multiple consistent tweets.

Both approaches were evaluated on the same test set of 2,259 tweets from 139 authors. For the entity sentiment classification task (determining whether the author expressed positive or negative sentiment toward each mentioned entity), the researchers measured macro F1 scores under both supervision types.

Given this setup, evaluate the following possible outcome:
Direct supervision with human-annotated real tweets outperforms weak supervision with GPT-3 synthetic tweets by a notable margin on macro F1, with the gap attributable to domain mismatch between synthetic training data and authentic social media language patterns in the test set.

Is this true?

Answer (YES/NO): NO